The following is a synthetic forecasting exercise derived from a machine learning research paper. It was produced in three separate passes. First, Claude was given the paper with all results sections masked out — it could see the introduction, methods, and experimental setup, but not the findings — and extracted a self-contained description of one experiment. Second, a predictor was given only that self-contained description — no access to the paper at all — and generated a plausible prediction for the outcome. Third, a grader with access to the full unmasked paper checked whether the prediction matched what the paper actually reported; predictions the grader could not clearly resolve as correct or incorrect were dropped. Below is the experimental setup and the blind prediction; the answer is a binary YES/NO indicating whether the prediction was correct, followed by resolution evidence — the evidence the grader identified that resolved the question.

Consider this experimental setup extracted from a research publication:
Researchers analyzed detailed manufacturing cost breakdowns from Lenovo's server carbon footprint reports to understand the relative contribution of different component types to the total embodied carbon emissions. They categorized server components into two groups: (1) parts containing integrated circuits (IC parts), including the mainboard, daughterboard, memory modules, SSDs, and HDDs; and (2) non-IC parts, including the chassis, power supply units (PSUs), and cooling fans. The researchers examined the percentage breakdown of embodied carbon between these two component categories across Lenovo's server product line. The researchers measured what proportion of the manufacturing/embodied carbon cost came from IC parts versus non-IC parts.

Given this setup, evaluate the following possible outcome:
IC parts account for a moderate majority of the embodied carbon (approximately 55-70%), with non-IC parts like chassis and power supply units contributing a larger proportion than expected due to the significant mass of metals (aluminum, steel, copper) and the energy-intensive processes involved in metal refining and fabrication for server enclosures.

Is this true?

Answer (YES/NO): NO